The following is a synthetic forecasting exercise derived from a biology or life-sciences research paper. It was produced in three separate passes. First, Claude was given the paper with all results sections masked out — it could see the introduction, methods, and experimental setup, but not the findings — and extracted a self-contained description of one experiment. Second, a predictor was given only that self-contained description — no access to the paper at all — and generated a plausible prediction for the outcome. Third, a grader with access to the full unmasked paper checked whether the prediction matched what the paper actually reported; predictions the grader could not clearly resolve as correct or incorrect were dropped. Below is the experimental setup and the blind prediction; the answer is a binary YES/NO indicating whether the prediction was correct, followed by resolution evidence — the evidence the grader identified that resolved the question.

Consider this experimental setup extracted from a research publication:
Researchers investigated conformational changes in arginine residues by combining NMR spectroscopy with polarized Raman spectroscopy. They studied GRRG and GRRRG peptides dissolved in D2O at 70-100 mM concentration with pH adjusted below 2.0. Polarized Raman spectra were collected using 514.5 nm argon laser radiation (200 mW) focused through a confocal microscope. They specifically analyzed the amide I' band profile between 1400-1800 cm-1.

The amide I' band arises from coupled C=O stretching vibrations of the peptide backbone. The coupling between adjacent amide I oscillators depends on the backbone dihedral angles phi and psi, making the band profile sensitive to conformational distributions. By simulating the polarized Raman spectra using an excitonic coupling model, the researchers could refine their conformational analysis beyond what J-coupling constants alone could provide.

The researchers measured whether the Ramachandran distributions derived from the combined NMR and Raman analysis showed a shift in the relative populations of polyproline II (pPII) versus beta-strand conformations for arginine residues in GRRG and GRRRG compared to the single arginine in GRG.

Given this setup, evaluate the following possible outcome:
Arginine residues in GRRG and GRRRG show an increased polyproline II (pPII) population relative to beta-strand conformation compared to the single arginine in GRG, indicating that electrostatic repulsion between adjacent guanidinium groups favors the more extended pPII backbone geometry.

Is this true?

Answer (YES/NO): NO